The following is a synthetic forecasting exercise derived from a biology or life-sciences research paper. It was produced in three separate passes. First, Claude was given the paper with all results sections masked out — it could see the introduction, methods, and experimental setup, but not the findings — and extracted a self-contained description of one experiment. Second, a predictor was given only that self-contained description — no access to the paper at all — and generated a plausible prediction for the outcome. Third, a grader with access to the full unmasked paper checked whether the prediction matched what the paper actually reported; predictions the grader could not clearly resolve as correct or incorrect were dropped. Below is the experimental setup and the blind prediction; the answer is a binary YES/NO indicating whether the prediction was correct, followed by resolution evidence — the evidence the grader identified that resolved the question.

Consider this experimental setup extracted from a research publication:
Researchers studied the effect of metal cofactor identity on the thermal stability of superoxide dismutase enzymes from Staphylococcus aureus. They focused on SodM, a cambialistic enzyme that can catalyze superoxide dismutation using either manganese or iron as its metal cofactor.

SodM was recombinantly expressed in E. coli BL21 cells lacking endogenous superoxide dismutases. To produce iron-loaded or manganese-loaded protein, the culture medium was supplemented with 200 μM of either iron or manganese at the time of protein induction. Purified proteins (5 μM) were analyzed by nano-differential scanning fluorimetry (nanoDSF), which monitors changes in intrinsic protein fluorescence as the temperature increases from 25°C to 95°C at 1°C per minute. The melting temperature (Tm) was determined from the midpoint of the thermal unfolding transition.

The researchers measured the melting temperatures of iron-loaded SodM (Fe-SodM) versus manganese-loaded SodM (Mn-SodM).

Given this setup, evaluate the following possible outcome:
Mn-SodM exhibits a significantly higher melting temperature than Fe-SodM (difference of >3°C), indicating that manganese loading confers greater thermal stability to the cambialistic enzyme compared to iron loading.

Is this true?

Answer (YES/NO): NO